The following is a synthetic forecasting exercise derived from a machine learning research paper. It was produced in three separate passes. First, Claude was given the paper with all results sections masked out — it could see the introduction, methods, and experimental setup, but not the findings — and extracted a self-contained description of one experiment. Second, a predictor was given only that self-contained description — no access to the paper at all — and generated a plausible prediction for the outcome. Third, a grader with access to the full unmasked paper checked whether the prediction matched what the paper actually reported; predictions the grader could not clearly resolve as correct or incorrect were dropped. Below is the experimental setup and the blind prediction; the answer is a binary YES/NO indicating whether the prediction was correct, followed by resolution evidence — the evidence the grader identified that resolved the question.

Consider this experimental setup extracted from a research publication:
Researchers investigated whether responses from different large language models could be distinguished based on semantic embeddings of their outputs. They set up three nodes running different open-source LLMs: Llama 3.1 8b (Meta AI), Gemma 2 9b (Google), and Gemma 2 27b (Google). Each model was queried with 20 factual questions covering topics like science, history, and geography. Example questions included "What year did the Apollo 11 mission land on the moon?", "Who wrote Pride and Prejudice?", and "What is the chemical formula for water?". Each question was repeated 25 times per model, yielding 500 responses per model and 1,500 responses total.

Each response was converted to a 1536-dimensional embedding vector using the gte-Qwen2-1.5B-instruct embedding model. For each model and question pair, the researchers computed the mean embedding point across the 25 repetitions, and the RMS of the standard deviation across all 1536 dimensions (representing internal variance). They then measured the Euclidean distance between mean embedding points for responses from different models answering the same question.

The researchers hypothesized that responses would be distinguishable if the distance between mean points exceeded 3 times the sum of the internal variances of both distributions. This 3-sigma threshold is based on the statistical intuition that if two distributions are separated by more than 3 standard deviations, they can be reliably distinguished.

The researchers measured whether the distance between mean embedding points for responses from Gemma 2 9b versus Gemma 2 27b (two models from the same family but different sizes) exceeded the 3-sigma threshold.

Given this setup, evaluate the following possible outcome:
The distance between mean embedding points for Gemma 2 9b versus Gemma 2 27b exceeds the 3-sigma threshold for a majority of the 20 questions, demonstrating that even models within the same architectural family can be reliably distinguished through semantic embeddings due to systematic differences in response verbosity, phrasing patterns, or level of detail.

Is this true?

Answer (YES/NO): YES